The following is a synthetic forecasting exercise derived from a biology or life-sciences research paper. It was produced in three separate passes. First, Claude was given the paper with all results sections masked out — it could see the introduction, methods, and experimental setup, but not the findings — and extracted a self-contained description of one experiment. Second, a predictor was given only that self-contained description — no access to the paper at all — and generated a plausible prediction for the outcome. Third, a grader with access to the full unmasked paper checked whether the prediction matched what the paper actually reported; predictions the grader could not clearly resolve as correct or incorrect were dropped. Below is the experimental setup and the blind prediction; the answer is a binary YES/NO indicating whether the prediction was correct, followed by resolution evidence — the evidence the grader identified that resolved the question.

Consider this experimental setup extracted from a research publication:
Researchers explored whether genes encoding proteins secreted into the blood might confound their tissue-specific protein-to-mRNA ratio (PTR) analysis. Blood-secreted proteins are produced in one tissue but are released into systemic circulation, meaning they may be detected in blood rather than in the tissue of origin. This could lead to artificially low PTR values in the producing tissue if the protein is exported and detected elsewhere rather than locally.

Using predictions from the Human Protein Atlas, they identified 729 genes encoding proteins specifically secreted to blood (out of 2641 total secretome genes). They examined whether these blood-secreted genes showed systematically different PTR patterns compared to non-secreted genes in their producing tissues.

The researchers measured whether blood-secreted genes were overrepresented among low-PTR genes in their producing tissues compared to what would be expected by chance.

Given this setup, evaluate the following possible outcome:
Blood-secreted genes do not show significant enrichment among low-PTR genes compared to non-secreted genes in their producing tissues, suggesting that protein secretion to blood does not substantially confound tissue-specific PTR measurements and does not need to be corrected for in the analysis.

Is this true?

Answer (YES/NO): NO